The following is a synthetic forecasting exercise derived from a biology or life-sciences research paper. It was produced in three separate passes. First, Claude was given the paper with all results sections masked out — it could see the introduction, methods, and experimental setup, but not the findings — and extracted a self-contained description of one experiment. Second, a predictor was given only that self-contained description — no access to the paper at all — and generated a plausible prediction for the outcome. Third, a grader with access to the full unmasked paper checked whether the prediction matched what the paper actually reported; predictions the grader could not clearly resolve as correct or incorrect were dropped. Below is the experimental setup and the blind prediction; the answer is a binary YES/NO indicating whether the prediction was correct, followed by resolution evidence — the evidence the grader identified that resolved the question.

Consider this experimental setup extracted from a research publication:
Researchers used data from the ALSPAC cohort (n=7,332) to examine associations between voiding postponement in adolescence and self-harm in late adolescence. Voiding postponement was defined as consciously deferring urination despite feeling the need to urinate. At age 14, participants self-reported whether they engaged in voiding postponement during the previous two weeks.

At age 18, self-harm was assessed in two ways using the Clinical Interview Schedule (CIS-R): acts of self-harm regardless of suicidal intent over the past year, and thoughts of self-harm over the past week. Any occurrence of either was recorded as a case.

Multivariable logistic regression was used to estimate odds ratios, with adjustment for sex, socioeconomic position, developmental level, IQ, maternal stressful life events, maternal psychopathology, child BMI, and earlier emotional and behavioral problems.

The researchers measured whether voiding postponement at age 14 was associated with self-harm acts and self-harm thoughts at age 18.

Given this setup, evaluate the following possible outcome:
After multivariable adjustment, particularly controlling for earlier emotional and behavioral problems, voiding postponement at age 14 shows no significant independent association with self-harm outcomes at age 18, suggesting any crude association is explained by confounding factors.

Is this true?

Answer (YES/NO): NO